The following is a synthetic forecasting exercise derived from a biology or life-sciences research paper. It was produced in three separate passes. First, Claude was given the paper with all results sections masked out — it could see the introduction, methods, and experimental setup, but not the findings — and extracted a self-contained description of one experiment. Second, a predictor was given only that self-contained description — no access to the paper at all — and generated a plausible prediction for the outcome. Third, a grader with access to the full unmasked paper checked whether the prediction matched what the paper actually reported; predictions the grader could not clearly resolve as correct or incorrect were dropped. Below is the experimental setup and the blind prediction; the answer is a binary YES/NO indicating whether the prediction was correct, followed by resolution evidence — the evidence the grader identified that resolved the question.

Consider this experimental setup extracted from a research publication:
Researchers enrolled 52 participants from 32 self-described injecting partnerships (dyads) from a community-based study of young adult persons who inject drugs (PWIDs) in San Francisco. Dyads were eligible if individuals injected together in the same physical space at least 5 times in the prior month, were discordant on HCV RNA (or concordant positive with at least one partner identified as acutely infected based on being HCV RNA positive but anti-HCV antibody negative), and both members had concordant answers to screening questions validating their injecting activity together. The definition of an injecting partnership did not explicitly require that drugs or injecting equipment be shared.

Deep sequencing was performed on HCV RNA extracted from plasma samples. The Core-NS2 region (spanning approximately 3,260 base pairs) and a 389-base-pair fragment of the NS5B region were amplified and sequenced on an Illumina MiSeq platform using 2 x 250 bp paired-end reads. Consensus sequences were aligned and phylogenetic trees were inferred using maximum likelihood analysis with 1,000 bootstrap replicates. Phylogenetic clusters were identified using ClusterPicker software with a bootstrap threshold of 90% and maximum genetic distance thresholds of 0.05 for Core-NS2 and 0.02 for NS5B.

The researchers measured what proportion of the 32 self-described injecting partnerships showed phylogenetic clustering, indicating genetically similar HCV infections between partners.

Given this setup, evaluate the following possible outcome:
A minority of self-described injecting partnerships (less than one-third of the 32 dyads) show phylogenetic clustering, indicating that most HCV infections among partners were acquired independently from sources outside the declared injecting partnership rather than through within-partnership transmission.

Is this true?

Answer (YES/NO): NO